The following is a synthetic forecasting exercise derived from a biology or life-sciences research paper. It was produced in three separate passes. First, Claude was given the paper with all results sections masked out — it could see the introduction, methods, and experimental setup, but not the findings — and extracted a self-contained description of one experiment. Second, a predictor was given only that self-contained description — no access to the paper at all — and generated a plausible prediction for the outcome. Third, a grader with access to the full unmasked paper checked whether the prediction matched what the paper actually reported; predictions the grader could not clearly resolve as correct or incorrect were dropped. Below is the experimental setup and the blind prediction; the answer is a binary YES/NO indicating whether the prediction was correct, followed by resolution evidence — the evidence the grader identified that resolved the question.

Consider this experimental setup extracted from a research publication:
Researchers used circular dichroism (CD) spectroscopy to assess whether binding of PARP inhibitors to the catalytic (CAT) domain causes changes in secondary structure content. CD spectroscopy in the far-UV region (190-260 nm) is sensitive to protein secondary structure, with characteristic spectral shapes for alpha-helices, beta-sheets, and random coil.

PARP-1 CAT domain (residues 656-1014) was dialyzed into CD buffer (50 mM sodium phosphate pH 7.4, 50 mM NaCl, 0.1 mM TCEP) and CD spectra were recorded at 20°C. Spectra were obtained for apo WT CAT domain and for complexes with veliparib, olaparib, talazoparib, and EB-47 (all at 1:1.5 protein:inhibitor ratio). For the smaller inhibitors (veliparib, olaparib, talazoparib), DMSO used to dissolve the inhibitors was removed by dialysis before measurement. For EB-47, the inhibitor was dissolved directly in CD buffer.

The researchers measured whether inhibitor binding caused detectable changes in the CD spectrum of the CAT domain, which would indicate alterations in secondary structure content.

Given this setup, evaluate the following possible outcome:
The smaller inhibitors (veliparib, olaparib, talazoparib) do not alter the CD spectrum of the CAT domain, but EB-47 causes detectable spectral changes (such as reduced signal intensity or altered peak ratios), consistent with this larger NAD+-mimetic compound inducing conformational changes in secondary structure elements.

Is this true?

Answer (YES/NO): NO